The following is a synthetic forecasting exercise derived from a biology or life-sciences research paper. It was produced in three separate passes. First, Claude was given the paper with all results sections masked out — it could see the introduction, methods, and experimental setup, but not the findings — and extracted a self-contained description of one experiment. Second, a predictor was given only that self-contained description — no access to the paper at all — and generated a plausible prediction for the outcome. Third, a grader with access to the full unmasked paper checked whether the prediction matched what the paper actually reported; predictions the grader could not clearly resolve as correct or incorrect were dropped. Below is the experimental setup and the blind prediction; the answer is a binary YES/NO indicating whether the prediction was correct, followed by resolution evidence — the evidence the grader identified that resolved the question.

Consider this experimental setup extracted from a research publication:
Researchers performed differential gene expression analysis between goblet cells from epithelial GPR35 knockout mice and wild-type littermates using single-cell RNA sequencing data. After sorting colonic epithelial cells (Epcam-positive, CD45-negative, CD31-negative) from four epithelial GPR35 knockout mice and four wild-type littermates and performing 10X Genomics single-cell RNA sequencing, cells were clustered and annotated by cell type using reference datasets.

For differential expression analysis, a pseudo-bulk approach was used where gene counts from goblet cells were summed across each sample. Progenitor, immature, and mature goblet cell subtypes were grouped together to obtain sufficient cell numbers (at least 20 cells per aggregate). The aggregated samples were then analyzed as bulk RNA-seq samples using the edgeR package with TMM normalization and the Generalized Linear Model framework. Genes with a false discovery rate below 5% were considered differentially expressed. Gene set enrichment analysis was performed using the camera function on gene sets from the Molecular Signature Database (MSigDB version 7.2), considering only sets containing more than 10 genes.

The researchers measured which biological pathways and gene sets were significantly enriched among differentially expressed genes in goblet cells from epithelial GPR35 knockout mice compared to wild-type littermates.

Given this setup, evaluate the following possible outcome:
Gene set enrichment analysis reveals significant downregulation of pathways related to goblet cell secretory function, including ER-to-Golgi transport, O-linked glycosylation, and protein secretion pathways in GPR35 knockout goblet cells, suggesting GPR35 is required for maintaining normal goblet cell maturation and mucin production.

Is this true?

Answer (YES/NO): NO